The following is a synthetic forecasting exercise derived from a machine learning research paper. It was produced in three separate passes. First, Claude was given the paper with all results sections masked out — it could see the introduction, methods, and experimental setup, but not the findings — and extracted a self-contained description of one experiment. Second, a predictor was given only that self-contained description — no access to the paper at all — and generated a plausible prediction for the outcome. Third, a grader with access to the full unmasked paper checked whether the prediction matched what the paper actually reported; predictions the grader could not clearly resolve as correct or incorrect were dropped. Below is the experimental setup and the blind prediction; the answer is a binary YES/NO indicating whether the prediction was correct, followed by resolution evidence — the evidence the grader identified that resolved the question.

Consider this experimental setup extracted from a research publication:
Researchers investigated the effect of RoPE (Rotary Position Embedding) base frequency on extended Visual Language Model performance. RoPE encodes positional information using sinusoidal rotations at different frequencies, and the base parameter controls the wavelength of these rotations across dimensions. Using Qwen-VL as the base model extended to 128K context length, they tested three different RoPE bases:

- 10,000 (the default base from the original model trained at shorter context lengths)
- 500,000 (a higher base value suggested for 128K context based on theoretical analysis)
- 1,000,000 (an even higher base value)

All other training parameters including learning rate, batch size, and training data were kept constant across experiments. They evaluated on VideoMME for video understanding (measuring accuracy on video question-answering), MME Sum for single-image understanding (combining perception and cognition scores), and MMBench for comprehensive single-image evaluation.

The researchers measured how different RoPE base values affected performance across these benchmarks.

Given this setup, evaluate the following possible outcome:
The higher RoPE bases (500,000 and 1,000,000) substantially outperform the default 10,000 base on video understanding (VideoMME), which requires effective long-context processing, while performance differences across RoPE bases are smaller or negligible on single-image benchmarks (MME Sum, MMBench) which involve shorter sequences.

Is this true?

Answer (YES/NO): YES